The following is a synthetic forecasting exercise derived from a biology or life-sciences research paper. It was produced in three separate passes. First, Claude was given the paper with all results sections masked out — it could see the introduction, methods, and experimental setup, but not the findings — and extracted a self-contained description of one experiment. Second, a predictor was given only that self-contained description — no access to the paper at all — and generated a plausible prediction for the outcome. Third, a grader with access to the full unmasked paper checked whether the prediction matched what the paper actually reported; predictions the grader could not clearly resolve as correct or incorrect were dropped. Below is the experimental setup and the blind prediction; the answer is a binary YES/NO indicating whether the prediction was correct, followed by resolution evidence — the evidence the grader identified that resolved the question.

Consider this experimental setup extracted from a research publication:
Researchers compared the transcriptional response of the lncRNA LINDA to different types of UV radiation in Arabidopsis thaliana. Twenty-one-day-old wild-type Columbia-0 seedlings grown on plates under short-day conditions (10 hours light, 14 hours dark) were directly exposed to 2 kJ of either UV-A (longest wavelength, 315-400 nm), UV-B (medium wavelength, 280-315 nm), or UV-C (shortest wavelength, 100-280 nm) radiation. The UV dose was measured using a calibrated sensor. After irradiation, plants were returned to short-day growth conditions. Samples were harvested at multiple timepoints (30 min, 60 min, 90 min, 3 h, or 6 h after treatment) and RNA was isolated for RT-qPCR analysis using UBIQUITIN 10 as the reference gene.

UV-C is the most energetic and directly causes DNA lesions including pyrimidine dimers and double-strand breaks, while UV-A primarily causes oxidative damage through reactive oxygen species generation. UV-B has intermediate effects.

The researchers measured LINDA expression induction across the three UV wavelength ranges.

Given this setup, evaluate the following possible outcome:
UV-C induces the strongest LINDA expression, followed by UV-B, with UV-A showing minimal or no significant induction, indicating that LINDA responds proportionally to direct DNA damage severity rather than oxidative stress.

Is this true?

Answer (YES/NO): NO